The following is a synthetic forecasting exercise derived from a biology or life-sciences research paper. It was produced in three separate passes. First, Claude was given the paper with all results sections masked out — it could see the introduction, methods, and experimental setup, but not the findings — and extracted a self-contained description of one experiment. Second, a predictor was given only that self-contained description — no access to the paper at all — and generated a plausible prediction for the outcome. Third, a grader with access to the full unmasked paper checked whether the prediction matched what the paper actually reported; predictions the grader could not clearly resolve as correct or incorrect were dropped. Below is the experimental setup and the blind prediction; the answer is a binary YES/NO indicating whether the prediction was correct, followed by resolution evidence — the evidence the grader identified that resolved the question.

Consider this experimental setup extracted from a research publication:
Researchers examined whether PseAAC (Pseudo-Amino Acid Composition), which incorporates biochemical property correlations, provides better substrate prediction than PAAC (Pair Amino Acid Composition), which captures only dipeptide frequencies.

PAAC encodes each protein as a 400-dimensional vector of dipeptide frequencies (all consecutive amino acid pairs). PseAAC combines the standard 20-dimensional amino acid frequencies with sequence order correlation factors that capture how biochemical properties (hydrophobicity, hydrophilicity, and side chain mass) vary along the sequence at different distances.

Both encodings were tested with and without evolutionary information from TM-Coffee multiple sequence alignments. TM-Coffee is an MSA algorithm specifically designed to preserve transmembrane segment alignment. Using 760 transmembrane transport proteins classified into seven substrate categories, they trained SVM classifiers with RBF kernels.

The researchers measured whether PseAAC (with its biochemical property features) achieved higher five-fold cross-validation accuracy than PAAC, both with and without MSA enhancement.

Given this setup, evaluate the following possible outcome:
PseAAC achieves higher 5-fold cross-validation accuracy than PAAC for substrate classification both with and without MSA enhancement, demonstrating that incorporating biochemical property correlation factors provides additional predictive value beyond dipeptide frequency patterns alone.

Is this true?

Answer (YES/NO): NO